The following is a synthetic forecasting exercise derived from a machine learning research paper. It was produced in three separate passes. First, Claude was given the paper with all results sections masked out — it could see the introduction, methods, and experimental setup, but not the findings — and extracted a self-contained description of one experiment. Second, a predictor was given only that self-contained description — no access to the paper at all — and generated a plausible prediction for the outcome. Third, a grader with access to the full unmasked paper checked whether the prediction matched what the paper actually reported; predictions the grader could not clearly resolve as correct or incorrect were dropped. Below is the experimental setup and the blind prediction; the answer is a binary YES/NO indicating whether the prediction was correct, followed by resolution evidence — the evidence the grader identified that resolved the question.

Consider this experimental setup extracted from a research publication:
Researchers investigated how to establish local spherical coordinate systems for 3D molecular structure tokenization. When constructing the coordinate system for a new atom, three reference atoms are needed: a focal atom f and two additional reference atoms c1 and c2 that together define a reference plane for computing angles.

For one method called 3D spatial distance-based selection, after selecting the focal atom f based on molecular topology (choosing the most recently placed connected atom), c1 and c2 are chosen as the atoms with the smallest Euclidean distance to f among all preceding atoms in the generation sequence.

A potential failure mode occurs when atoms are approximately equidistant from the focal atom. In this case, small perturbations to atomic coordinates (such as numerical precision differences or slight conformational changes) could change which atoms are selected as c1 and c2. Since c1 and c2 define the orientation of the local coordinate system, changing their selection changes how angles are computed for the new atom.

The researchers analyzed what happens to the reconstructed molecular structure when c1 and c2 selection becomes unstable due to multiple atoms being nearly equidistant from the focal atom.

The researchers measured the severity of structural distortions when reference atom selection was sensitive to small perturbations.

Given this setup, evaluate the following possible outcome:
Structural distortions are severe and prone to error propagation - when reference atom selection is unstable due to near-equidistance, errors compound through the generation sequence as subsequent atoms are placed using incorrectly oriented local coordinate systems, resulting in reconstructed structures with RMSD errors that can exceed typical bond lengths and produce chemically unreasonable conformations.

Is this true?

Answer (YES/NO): YES